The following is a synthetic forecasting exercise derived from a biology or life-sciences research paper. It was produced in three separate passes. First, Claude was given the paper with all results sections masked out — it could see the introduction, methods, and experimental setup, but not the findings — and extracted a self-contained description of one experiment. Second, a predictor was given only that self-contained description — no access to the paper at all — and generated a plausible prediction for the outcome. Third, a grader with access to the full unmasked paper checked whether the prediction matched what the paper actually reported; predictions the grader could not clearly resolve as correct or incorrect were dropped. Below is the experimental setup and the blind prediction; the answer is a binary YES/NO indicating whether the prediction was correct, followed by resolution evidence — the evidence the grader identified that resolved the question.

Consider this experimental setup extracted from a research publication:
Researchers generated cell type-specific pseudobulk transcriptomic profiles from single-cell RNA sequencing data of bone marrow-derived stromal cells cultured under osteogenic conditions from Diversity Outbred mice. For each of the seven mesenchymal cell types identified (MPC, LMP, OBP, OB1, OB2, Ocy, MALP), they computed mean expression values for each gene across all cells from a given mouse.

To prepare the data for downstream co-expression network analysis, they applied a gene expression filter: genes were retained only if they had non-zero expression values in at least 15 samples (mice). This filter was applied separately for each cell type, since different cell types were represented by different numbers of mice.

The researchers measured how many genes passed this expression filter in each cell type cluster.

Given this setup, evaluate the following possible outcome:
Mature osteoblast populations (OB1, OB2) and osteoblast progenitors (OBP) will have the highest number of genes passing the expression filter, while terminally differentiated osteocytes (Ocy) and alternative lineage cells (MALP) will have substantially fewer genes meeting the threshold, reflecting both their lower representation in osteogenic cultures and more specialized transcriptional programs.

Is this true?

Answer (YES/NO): NO